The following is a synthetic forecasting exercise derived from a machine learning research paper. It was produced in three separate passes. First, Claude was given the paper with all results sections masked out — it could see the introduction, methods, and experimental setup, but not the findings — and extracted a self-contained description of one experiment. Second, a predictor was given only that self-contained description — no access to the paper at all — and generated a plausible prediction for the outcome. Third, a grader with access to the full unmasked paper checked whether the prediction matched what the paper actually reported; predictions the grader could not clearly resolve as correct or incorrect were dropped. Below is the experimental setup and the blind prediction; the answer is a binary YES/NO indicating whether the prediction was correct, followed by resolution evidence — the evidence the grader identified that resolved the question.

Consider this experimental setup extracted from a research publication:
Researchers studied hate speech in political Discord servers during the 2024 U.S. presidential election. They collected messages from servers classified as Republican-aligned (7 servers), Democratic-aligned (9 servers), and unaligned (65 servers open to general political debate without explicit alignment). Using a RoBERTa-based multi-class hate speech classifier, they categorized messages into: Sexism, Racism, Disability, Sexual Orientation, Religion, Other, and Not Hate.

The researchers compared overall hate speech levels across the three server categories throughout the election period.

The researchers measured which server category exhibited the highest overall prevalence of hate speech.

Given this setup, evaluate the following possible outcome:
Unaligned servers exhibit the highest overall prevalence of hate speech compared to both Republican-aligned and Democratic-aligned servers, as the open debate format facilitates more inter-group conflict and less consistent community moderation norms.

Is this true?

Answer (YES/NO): NO